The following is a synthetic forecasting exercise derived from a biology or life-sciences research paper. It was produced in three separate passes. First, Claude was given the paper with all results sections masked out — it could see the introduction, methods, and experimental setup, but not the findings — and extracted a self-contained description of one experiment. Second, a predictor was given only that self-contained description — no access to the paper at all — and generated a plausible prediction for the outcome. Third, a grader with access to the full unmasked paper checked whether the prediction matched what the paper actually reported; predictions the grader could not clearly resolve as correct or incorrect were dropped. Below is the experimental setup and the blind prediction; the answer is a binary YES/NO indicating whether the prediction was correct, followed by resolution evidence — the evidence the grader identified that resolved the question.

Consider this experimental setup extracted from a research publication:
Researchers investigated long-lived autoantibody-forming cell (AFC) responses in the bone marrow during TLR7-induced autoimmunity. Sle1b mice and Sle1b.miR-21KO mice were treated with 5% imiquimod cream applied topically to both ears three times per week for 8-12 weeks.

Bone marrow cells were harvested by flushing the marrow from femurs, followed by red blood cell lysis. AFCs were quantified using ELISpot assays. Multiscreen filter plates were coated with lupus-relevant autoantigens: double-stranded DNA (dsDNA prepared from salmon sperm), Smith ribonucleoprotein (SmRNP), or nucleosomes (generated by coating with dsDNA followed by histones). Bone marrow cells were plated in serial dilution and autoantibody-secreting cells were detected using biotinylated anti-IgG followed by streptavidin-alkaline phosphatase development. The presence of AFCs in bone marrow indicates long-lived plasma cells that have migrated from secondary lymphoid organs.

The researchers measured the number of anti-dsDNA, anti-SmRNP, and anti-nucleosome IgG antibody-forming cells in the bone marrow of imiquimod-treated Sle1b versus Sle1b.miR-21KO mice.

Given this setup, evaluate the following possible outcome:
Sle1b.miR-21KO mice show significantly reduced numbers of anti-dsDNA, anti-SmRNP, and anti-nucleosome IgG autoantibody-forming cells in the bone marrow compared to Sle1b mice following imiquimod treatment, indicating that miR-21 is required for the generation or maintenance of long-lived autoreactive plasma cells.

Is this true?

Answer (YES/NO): YES